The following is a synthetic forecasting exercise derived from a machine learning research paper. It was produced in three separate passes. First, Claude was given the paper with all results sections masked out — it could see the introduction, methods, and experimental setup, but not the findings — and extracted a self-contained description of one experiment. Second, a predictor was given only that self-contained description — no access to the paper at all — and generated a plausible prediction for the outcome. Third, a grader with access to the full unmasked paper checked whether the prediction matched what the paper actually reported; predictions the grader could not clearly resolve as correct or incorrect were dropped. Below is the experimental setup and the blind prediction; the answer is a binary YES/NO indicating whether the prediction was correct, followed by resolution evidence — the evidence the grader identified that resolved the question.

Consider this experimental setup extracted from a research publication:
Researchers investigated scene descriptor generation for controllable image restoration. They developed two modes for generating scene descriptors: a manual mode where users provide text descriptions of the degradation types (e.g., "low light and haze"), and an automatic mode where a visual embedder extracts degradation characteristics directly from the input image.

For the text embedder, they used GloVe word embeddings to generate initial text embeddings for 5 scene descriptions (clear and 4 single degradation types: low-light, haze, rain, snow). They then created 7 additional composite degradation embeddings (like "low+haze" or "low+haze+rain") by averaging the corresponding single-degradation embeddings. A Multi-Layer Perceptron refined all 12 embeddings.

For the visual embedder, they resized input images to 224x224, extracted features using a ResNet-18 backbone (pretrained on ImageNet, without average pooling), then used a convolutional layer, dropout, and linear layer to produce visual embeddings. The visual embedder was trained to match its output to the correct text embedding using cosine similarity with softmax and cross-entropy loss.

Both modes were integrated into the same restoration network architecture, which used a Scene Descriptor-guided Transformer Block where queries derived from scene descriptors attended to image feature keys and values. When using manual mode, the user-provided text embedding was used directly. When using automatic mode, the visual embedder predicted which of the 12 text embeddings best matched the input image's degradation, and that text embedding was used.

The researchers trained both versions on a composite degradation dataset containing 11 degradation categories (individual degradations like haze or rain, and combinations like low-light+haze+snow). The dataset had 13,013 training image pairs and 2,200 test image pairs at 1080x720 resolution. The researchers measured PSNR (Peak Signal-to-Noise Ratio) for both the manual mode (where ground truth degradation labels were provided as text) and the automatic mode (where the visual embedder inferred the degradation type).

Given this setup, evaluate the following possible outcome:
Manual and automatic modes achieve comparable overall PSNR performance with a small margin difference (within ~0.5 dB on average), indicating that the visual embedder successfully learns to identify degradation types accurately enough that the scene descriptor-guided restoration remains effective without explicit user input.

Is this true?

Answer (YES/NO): YES